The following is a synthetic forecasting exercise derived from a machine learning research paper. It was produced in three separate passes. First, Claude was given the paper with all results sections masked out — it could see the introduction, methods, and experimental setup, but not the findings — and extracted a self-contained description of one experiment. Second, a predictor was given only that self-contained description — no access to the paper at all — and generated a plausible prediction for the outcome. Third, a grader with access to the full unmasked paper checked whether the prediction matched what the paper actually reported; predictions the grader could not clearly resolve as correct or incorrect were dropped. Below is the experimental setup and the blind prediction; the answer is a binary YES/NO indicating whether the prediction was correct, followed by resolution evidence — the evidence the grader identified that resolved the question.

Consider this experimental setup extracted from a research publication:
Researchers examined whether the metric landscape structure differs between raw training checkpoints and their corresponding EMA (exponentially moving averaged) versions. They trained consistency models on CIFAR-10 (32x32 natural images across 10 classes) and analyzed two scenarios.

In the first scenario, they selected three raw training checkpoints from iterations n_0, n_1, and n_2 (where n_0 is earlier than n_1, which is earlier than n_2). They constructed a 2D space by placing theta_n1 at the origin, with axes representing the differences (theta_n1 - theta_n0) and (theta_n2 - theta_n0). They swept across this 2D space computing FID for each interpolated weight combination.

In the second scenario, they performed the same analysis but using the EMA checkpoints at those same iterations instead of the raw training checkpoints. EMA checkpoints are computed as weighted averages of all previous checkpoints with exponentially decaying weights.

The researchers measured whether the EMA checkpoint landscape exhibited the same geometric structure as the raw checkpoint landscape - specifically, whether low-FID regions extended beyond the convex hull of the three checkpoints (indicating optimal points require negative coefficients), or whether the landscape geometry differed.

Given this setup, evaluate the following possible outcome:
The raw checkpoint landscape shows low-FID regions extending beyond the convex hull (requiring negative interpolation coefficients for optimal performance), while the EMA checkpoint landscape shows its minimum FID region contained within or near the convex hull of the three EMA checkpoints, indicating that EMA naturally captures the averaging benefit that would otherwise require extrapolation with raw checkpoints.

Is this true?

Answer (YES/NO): NO